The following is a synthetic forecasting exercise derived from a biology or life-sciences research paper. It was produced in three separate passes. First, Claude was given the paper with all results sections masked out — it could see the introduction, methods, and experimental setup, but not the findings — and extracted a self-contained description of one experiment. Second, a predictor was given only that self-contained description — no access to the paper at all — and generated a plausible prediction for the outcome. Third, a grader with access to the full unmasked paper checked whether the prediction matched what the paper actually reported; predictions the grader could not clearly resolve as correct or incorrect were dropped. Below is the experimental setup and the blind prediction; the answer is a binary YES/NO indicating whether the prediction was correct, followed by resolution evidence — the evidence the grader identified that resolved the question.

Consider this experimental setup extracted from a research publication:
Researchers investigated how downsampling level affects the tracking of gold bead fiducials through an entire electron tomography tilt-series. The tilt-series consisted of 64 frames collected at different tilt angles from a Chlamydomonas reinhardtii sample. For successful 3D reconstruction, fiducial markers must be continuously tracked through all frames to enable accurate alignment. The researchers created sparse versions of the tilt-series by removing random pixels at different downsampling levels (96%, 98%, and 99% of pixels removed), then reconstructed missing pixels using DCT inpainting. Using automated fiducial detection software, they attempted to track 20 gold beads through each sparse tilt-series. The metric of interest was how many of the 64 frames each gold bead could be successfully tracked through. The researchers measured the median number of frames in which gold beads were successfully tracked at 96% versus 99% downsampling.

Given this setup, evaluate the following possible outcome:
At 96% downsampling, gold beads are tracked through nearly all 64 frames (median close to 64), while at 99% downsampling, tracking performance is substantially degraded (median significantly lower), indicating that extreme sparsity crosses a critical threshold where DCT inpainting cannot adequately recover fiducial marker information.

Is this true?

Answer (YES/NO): YES